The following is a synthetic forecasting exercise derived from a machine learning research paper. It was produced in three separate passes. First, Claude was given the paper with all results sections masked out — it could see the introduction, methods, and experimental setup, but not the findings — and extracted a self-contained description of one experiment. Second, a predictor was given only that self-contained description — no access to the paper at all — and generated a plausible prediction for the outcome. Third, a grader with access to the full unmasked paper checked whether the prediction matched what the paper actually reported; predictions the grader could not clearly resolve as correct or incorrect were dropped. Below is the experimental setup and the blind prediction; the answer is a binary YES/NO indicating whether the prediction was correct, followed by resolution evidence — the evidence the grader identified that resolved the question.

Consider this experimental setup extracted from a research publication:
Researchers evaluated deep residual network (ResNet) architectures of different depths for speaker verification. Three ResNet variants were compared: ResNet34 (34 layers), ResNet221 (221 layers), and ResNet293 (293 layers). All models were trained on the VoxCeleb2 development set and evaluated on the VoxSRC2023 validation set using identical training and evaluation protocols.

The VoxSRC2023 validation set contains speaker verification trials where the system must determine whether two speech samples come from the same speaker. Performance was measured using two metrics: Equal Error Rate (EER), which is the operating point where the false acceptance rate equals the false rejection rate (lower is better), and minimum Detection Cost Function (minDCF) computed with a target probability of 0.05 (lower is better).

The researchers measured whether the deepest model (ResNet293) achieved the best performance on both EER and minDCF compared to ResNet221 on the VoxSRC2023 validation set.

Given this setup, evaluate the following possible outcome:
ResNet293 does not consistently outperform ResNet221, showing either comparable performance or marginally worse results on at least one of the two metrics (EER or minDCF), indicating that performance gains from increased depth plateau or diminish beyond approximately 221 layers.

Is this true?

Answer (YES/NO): YES